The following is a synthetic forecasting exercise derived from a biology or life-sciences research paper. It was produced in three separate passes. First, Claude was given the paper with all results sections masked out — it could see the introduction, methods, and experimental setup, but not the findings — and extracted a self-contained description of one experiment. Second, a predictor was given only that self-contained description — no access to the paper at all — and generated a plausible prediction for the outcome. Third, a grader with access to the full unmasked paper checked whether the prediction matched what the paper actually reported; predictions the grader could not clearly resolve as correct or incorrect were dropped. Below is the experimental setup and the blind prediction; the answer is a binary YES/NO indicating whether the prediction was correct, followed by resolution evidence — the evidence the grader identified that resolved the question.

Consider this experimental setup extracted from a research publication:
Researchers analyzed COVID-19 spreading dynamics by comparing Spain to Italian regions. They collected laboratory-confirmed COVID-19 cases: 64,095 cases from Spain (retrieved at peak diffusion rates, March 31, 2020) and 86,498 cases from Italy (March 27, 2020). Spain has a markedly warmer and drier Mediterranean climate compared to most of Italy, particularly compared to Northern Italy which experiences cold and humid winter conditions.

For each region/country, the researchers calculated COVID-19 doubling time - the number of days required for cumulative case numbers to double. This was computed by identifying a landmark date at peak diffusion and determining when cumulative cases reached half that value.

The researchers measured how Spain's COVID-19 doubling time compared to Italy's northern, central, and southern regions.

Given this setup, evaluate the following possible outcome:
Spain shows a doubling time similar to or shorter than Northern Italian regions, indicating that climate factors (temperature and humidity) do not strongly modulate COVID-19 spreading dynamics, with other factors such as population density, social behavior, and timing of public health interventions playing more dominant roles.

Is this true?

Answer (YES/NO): NO